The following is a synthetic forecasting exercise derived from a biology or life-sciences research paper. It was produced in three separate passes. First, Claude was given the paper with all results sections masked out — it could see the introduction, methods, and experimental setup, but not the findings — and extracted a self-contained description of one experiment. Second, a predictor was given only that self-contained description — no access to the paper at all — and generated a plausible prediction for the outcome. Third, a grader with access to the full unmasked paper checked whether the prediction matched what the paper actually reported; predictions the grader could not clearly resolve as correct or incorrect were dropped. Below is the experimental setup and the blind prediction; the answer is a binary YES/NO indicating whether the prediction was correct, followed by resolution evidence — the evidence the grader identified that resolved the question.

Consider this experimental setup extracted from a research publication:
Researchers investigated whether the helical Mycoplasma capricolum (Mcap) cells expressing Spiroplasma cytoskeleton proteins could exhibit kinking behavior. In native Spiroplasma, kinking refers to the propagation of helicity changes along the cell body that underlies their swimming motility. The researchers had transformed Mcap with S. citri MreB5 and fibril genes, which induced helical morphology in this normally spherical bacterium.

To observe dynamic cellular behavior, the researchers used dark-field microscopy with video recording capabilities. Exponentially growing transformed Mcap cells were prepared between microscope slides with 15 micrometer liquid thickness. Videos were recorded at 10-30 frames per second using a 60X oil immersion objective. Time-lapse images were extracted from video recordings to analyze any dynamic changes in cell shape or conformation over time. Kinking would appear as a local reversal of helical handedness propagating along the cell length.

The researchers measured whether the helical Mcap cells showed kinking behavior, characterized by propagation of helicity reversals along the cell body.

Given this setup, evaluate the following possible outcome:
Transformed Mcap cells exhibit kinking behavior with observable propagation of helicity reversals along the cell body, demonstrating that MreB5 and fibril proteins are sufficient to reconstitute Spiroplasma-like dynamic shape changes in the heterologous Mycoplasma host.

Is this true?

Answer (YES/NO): NO